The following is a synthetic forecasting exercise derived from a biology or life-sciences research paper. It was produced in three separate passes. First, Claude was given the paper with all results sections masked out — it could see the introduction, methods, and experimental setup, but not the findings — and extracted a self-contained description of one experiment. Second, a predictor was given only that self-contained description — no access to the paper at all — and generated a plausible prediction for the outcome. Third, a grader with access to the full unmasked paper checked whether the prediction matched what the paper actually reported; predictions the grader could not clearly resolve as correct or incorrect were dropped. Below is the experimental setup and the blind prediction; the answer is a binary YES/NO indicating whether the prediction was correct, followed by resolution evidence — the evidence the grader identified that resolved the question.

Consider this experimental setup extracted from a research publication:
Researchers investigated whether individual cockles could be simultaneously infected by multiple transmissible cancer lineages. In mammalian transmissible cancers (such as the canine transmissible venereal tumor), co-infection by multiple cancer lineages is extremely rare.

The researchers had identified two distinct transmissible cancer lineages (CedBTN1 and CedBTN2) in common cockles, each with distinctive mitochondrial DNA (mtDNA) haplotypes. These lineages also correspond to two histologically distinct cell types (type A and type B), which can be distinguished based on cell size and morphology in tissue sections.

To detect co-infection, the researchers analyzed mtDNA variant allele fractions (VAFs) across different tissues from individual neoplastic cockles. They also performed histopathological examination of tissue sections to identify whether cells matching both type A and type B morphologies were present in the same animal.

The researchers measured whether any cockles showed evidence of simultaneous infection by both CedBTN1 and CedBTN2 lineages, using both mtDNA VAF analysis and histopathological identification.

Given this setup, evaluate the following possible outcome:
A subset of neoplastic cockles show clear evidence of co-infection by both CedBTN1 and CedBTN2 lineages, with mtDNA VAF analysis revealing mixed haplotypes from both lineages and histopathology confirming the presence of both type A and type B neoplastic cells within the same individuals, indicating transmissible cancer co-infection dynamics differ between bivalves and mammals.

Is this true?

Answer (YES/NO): YES